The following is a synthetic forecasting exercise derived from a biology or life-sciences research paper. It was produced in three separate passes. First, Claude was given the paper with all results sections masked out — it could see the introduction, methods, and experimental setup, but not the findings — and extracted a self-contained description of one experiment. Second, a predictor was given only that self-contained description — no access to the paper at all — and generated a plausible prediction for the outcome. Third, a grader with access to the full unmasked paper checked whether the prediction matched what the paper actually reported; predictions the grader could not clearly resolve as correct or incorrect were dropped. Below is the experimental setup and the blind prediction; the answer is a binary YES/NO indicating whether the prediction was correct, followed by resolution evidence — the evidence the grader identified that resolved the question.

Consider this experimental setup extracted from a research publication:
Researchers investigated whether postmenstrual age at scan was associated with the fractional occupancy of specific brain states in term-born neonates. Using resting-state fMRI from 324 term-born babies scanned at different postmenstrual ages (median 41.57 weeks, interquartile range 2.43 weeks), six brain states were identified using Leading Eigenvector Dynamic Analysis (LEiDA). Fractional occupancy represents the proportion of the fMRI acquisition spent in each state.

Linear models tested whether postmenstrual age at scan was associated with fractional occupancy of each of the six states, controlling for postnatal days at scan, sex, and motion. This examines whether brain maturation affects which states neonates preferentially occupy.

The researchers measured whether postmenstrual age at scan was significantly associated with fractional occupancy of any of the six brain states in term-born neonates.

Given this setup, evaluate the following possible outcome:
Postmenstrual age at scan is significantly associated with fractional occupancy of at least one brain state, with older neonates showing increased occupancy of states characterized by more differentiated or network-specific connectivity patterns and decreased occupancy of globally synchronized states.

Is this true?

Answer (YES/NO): NO